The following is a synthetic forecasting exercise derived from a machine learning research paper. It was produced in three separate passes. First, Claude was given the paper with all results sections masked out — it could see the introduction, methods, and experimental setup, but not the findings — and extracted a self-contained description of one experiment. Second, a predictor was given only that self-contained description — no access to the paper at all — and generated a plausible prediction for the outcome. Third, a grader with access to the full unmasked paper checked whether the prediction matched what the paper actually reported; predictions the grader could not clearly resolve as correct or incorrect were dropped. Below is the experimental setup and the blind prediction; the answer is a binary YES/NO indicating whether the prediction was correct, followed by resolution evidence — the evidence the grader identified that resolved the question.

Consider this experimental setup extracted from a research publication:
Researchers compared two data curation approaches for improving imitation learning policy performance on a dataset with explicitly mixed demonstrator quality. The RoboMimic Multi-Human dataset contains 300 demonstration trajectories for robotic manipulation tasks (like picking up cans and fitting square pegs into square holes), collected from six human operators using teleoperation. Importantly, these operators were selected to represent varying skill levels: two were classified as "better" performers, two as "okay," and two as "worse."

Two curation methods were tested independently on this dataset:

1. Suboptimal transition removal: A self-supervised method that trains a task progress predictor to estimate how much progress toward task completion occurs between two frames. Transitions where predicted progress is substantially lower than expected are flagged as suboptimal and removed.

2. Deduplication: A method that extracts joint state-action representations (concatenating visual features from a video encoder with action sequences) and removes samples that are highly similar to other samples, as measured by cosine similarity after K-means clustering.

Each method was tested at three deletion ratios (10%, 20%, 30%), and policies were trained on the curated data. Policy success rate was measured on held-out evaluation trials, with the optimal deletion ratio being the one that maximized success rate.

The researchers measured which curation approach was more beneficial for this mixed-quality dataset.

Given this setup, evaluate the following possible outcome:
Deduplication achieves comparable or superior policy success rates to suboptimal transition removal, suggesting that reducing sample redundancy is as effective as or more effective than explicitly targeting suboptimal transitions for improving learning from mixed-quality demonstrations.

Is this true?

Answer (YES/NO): NO